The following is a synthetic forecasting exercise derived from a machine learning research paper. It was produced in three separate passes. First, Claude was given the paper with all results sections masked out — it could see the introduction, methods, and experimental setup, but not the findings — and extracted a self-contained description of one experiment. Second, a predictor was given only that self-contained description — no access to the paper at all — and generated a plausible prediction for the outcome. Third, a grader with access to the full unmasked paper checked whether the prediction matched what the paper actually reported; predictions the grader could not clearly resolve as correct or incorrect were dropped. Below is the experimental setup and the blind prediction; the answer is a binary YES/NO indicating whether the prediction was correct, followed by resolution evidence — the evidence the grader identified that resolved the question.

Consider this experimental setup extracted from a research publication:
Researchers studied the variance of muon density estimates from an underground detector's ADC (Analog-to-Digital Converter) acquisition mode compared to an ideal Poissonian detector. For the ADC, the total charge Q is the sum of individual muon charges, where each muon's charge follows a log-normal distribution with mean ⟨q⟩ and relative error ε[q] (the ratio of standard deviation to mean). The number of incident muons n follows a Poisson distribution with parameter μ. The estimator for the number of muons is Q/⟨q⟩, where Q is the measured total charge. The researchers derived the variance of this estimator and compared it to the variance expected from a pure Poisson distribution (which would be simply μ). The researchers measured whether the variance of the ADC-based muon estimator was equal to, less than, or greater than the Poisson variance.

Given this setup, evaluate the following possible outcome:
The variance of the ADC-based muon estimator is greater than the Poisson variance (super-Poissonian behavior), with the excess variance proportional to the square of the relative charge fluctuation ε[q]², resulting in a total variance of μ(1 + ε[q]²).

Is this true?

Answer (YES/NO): YES